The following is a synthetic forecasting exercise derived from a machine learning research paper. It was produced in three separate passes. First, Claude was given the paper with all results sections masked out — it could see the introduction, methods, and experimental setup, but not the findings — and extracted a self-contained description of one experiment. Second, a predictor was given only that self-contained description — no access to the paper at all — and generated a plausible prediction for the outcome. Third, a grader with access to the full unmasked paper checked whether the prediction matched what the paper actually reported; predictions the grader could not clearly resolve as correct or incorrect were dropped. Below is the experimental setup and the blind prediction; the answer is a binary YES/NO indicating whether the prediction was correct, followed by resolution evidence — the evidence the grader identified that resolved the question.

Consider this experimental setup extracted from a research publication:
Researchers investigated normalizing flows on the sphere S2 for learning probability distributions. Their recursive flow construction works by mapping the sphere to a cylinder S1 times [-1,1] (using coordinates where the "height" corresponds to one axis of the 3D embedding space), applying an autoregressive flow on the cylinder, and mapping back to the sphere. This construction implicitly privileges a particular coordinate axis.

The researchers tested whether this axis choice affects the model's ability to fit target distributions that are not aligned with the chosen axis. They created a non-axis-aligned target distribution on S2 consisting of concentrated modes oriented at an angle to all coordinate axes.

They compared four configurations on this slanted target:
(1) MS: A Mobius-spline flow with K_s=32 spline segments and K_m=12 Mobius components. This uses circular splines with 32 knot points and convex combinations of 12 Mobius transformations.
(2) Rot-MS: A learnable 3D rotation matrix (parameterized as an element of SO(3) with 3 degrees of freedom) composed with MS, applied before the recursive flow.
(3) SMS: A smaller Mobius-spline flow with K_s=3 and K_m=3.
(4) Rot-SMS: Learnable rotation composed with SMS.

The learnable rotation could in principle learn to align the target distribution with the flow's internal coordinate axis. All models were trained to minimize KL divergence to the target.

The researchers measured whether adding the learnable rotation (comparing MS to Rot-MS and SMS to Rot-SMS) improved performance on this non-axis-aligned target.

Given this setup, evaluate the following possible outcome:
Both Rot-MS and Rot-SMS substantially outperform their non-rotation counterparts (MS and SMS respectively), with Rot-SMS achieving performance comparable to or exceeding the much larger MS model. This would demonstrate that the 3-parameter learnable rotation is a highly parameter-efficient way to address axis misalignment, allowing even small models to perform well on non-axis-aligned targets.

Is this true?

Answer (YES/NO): NO